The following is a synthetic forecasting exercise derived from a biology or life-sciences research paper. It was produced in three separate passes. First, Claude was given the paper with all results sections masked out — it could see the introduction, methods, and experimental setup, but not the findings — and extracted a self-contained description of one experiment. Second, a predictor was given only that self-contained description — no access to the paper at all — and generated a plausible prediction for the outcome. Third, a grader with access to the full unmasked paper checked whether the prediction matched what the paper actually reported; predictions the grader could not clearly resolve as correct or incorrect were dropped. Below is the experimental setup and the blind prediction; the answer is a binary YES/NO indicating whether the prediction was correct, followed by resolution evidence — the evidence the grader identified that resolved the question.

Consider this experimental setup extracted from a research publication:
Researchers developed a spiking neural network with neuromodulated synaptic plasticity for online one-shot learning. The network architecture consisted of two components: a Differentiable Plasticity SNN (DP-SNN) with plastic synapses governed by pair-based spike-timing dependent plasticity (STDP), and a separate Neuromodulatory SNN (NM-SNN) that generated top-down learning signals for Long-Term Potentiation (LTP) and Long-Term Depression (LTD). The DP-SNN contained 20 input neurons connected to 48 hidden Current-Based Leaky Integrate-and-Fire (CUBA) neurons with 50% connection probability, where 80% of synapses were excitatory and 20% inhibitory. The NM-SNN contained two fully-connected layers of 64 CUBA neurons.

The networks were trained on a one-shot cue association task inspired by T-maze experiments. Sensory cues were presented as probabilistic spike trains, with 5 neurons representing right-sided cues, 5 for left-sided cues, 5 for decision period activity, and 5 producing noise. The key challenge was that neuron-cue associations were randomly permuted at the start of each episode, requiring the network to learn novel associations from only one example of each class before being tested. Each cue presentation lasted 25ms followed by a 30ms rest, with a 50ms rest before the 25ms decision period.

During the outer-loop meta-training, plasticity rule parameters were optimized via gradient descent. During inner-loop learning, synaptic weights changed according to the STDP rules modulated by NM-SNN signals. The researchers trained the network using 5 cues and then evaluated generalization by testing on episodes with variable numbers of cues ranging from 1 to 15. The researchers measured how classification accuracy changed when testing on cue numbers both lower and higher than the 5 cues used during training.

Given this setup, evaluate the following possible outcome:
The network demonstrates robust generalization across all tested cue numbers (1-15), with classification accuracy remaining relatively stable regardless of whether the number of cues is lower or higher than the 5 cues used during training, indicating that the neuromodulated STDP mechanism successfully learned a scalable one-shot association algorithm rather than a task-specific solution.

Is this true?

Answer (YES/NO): NO